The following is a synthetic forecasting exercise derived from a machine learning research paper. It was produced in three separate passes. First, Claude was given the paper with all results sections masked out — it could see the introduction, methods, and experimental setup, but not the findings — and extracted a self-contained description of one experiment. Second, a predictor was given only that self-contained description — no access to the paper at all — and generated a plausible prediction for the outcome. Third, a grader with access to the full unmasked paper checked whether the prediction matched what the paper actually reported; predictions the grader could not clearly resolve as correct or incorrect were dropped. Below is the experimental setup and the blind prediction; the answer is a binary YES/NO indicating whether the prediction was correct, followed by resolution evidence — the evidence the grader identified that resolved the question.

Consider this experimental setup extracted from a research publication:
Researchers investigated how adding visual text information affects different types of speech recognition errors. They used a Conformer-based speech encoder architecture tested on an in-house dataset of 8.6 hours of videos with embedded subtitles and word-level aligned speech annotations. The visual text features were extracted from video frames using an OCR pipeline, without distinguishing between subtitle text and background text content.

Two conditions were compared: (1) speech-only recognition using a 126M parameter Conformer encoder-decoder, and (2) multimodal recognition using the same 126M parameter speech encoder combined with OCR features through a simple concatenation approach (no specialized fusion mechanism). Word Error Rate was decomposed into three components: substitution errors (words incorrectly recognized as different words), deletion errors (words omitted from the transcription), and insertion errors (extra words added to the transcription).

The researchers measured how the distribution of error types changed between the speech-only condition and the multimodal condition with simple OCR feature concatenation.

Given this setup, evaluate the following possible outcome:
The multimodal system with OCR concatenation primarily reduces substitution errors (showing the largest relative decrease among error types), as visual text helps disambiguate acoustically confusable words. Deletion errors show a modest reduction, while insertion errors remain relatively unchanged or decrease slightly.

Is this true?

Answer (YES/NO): NO